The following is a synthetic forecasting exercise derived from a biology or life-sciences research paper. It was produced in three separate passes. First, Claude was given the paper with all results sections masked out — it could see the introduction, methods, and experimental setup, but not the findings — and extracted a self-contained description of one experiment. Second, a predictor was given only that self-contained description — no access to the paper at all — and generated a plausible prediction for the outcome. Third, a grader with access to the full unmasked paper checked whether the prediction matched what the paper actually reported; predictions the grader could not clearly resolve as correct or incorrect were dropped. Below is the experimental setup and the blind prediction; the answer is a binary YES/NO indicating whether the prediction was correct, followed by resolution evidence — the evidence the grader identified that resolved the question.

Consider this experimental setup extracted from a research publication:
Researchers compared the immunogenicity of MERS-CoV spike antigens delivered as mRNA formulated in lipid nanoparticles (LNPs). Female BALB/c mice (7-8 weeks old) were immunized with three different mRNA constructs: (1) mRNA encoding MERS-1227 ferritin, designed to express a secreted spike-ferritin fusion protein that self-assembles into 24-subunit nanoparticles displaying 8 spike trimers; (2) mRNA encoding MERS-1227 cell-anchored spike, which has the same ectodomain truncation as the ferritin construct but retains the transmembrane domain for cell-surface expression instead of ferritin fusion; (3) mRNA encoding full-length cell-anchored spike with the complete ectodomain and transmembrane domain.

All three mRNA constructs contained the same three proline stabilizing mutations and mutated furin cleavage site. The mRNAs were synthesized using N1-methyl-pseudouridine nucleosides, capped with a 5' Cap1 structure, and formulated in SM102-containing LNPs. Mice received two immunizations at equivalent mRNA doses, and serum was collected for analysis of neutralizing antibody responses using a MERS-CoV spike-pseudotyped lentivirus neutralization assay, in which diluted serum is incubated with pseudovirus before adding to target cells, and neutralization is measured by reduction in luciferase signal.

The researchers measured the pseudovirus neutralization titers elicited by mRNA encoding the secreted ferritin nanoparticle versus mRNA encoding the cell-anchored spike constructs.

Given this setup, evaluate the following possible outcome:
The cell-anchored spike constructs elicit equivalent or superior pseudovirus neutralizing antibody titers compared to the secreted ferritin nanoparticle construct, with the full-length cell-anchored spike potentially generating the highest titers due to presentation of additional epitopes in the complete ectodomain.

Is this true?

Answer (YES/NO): NO